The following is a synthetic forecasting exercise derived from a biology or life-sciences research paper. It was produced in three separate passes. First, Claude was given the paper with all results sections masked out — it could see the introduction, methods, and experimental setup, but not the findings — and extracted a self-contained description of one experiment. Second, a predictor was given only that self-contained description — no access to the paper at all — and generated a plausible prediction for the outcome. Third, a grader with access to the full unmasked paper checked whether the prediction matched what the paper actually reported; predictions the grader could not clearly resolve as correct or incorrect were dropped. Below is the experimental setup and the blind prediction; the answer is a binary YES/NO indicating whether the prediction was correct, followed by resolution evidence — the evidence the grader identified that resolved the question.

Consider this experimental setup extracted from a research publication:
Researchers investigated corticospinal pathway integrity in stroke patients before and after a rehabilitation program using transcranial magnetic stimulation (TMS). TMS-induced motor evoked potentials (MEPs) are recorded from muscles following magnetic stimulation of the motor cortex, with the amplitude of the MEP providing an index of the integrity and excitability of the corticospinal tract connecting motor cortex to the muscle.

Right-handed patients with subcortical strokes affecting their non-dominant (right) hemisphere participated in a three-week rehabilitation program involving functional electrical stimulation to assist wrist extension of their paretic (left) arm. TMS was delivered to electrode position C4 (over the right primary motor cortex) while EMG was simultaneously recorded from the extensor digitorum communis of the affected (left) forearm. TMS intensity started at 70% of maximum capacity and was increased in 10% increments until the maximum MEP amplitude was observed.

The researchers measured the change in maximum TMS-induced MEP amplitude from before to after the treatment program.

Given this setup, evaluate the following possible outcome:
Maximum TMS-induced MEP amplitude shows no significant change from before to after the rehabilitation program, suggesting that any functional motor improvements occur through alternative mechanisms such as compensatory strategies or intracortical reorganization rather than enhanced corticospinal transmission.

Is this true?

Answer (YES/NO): NO